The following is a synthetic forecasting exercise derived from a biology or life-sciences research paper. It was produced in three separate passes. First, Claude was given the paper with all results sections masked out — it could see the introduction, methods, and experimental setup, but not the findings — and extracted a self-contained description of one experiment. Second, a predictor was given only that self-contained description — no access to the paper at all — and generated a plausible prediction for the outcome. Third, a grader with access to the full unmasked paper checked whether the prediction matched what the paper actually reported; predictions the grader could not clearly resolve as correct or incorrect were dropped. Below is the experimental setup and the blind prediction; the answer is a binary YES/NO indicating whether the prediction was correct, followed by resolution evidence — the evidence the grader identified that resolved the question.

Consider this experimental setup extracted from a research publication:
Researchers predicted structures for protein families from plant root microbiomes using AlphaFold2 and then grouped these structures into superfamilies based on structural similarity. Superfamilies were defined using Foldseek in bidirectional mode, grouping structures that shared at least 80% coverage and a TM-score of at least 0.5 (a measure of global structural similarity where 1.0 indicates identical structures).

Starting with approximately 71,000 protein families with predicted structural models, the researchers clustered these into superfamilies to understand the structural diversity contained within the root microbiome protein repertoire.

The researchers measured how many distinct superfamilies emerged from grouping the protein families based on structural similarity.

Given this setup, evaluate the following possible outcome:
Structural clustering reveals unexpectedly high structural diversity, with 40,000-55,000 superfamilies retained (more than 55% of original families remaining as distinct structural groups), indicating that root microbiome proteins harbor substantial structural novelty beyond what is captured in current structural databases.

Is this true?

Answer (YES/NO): NO